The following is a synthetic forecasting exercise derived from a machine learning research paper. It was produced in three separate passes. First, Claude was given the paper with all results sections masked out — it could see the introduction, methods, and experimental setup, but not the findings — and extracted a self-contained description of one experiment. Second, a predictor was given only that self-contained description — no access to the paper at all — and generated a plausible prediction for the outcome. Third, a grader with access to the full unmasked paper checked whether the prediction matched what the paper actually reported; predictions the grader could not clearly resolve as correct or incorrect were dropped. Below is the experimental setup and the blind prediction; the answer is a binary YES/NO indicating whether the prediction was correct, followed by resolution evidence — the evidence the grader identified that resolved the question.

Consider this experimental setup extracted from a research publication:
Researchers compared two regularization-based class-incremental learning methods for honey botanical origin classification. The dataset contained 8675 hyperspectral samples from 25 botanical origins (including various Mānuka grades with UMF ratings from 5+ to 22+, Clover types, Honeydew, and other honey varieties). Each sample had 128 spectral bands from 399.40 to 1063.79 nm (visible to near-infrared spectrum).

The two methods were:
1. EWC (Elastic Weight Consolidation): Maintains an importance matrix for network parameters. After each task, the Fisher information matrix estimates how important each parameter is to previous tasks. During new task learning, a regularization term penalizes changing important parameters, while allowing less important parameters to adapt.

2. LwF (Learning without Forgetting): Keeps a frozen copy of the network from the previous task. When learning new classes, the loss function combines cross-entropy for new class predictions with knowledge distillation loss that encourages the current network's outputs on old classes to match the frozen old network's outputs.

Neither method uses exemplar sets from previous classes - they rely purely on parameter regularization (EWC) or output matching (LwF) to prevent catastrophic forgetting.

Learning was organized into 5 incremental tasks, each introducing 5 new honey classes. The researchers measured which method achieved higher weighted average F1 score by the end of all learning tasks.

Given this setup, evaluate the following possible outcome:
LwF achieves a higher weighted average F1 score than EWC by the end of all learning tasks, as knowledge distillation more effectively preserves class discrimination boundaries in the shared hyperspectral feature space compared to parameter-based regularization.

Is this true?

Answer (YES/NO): YES